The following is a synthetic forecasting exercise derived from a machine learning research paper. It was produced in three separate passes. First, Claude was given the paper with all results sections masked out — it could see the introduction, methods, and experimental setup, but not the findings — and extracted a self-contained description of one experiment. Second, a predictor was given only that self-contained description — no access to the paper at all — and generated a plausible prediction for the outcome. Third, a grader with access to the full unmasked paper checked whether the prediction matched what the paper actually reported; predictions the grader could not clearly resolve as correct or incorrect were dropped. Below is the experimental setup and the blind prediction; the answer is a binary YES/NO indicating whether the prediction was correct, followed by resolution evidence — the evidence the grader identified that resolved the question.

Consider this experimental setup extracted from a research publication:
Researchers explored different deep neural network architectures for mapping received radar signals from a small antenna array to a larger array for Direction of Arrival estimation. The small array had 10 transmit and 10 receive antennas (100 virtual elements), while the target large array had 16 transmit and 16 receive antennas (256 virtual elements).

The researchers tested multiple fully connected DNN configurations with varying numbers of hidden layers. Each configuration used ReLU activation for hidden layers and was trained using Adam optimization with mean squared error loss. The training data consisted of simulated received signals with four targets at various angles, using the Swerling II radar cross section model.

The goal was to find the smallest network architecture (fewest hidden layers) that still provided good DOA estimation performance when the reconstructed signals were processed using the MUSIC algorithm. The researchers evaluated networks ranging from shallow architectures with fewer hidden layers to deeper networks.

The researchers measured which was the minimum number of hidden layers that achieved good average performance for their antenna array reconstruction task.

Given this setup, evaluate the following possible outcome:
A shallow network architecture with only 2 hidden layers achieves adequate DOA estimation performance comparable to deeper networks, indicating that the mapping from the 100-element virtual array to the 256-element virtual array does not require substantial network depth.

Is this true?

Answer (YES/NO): NO